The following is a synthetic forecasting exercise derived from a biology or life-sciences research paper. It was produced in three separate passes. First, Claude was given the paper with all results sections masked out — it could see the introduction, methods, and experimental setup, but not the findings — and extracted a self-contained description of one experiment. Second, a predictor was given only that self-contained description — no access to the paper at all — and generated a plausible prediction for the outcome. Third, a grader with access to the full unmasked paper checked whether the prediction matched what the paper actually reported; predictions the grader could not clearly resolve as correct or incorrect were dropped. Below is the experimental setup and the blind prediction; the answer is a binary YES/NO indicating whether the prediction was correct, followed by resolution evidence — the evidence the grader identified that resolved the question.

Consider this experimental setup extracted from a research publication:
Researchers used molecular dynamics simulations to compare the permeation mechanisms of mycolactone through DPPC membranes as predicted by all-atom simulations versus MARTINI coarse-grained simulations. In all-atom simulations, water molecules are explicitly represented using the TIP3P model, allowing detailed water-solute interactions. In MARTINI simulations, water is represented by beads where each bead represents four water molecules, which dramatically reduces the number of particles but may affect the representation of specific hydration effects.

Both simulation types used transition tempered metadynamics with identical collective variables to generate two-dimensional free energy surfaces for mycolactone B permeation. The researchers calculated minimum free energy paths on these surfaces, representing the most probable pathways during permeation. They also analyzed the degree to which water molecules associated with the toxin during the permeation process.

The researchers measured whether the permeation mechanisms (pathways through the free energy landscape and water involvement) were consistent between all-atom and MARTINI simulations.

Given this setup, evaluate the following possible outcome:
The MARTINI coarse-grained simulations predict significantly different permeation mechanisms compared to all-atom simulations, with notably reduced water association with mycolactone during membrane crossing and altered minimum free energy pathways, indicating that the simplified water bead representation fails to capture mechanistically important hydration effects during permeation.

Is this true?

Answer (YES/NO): YES